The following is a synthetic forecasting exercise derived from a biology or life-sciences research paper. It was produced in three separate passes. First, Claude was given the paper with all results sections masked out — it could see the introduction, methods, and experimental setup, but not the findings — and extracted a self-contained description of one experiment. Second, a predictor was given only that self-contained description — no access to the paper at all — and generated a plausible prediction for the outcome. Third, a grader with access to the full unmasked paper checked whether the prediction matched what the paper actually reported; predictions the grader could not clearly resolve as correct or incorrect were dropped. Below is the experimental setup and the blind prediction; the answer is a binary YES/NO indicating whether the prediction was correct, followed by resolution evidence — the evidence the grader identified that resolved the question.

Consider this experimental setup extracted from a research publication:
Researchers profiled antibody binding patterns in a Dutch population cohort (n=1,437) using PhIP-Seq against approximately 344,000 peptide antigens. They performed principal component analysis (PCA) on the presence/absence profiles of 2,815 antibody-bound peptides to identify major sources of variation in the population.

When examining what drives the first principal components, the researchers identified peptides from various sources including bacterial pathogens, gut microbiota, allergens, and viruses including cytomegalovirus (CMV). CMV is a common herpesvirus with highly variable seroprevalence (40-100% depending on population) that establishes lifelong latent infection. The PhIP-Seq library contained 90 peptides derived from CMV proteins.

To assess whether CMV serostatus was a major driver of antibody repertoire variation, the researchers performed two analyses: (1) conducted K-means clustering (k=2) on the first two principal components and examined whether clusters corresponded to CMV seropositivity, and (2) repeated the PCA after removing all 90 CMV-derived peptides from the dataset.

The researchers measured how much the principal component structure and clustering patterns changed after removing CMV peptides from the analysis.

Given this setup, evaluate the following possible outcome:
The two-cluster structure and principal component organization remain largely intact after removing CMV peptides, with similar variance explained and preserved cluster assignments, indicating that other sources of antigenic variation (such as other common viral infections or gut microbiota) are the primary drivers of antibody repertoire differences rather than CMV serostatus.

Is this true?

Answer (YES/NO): NO